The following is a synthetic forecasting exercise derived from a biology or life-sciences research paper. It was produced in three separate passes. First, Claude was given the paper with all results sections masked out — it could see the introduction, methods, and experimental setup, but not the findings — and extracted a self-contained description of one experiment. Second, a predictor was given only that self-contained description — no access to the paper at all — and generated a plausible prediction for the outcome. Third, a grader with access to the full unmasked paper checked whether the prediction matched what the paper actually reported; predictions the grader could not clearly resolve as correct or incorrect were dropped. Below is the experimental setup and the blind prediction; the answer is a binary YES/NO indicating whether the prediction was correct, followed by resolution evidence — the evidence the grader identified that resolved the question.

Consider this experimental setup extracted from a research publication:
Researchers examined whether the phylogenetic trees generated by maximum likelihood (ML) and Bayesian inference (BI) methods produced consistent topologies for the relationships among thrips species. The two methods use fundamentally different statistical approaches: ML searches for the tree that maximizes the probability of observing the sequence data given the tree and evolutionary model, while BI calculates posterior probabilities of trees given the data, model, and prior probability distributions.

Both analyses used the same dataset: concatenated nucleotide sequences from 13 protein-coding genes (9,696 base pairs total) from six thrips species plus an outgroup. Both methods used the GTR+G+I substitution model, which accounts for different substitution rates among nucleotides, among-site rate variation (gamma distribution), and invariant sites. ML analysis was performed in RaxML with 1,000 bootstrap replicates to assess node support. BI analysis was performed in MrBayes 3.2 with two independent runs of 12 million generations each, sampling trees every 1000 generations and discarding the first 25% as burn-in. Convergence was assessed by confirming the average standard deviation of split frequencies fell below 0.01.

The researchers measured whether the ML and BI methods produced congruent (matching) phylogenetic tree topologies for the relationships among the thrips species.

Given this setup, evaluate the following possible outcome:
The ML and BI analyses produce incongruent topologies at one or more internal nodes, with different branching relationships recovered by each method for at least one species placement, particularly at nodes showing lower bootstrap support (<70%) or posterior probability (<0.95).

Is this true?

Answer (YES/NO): NO